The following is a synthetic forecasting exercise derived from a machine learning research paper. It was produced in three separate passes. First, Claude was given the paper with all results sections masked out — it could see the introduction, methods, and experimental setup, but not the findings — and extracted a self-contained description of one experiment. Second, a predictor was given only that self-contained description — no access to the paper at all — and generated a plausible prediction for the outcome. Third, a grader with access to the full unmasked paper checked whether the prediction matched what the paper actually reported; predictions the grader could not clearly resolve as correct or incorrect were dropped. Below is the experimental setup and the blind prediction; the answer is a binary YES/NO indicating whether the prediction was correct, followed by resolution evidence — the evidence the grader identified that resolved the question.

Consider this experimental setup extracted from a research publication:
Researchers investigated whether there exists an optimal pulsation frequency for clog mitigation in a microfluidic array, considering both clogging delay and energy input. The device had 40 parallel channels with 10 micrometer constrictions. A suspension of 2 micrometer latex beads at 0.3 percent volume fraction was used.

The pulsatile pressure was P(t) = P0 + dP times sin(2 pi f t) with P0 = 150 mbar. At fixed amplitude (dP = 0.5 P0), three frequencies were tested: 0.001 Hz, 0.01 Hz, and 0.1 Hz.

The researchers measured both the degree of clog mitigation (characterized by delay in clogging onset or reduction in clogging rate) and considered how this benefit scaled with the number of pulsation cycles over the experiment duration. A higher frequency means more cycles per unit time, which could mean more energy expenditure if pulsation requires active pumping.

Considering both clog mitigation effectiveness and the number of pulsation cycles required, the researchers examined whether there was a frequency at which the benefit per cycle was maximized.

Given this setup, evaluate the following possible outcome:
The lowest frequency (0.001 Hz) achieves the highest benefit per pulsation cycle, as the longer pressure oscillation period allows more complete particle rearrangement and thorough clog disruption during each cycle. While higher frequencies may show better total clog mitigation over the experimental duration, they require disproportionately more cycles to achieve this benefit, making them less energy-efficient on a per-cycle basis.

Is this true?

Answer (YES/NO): NO